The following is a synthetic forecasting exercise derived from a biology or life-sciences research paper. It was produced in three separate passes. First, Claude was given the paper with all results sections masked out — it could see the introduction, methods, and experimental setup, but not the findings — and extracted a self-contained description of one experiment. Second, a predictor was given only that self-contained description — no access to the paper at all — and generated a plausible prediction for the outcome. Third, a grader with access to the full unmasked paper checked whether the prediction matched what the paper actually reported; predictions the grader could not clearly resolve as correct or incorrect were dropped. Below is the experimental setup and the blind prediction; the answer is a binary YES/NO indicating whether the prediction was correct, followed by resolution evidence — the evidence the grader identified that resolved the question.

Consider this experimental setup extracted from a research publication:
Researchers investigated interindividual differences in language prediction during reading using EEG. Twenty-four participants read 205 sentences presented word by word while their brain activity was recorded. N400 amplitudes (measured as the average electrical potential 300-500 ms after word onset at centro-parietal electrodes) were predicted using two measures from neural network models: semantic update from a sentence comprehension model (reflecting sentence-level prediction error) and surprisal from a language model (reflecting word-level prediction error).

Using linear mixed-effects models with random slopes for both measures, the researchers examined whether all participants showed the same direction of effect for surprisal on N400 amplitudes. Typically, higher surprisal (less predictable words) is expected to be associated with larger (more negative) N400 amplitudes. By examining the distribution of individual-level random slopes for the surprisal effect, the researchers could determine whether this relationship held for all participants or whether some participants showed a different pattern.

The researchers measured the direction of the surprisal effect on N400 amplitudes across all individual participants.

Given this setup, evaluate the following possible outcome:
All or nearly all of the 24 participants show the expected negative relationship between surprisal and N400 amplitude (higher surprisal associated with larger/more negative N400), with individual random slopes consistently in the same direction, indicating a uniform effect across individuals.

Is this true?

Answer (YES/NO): NO